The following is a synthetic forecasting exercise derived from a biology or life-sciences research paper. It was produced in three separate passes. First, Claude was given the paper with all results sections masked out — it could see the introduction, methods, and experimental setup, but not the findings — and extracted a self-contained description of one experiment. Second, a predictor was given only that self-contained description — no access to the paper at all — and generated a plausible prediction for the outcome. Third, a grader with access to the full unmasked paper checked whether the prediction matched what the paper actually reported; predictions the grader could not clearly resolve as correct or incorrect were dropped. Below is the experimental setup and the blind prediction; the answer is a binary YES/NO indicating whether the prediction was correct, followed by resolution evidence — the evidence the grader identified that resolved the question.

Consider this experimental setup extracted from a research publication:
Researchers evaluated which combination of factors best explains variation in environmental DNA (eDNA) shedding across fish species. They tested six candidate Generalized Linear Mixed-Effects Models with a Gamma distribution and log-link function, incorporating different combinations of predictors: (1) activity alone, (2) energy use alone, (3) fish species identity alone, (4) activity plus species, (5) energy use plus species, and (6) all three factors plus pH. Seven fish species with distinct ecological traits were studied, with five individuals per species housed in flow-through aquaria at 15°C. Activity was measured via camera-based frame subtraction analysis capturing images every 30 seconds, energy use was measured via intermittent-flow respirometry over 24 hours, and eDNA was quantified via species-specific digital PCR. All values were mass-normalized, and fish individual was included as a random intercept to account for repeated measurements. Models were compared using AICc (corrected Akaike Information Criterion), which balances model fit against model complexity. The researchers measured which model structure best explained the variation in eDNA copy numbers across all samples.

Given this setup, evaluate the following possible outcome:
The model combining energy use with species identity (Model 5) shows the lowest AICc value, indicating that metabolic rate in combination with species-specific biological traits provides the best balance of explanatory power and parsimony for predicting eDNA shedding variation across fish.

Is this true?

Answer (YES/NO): NO